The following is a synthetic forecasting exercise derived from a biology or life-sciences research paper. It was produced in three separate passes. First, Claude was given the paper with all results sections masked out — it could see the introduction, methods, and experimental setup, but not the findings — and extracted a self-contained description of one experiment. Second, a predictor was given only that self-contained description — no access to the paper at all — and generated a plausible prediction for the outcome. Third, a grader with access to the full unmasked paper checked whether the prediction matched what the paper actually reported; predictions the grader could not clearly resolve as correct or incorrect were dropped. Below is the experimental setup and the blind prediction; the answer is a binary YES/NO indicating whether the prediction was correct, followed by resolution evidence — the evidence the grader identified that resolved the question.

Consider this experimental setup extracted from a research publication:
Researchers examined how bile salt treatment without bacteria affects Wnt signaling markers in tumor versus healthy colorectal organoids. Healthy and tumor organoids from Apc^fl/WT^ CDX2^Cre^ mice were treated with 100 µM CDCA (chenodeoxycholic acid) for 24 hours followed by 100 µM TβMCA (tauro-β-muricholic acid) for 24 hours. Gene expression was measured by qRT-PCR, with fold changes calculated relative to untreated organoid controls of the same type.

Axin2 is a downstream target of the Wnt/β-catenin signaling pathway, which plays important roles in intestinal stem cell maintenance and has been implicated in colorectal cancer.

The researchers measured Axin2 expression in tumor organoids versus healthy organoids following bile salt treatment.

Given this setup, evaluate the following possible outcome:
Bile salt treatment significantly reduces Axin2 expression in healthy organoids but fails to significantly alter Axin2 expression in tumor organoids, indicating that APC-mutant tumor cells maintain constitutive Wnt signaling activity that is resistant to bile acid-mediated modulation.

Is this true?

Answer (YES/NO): NO